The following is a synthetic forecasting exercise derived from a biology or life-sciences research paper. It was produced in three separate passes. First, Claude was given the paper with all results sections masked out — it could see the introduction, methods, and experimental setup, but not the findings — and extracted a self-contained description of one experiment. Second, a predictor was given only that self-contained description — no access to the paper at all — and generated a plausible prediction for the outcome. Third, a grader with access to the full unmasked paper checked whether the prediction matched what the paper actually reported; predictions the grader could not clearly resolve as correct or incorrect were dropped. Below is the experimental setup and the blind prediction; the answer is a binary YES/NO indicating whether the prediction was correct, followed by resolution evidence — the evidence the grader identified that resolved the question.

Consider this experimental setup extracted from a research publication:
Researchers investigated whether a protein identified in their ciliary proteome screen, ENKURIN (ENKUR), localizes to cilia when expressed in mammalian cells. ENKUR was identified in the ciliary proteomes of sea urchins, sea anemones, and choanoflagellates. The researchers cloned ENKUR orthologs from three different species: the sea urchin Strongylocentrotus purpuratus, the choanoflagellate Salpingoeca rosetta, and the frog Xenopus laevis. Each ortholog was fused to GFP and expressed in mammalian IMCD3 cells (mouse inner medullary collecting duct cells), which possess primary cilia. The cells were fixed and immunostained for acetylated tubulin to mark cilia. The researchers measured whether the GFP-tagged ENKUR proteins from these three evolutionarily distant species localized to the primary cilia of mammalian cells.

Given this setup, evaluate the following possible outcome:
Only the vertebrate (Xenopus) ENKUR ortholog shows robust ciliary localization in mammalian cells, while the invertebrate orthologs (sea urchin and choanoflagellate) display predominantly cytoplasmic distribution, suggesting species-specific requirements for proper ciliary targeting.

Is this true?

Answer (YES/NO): NO